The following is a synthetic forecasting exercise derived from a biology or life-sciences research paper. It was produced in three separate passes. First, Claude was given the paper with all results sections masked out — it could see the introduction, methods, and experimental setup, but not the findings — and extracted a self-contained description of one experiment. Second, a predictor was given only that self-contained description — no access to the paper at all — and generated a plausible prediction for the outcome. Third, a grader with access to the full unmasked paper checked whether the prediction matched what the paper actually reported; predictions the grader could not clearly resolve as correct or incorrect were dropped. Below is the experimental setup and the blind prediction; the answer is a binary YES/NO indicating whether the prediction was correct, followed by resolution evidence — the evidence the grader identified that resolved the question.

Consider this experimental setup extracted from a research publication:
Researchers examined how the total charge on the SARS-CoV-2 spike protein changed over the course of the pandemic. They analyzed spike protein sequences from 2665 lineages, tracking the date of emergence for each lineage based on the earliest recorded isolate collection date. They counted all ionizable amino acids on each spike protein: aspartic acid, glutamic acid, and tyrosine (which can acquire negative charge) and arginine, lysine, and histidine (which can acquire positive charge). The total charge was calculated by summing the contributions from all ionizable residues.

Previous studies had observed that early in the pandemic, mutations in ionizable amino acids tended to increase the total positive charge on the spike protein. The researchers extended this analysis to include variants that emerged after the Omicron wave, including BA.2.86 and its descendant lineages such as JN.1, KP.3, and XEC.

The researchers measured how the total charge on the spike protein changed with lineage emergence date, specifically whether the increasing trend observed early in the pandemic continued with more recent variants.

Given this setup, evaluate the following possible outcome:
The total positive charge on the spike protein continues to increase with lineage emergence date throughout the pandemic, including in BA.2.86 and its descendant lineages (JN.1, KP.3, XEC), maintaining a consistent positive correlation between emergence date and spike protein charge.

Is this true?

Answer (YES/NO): NO